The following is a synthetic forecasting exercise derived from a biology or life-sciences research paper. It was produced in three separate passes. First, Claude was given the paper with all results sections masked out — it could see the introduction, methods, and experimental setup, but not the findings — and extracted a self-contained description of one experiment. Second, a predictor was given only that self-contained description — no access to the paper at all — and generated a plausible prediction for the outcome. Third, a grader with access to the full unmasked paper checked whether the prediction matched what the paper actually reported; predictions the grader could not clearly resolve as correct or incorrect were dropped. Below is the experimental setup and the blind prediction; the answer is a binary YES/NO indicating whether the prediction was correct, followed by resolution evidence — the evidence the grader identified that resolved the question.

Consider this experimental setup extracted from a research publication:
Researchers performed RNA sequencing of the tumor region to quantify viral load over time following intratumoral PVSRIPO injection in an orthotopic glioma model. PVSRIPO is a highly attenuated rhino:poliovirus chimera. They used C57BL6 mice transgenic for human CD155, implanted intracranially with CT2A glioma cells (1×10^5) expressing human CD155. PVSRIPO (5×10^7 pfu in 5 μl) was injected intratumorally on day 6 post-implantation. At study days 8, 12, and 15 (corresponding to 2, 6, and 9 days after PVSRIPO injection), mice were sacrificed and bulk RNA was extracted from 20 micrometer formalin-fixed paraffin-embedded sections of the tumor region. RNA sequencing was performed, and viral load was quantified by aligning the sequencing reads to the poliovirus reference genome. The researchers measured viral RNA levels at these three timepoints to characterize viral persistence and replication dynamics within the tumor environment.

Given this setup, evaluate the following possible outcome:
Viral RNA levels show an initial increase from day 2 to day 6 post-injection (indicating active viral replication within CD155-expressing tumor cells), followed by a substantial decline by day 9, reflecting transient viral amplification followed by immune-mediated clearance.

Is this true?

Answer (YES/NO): NO